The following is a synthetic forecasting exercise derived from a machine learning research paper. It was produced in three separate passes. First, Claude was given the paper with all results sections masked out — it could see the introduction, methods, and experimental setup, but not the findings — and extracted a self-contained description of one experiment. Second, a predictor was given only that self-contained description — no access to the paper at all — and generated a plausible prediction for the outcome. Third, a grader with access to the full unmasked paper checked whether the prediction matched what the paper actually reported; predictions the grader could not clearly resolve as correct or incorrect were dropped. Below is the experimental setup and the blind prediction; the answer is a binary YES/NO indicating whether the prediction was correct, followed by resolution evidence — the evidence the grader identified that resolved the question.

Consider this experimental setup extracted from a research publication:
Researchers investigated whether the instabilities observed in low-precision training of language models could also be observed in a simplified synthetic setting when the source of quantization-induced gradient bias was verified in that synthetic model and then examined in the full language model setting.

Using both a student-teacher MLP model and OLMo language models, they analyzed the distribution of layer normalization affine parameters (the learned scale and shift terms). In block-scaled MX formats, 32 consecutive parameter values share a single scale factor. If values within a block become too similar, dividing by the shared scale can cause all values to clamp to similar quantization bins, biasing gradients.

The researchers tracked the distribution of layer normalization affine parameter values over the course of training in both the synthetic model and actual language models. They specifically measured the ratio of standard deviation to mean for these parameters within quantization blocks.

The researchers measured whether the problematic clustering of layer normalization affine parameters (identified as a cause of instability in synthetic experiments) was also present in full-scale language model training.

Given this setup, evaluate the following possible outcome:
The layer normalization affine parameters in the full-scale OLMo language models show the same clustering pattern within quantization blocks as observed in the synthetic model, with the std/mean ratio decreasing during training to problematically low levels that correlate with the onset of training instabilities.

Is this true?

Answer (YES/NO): NO